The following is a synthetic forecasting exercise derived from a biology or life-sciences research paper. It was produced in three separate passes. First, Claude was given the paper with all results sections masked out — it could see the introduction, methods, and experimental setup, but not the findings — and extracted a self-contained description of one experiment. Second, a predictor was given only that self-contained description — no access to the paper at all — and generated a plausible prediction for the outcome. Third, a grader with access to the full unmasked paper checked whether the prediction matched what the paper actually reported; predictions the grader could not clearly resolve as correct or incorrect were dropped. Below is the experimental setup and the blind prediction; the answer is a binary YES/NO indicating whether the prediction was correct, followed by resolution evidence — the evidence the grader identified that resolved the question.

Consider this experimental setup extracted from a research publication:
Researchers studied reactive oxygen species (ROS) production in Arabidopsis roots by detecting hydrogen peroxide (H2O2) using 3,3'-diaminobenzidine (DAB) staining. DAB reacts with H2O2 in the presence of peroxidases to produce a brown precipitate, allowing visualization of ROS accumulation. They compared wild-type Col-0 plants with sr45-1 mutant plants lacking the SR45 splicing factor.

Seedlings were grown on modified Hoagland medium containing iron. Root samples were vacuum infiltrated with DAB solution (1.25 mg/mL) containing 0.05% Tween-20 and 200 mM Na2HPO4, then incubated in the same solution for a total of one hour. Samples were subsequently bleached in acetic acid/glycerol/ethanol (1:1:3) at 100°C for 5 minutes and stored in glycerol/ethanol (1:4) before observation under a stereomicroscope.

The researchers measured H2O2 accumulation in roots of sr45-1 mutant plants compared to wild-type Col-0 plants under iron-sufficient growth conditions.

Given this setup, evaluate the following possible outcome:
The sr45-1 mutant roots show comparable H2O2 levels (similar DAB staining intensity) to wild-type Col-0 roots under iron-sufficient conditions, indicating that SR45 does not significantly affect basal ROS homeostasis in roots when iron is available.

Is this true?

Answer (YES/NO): NO